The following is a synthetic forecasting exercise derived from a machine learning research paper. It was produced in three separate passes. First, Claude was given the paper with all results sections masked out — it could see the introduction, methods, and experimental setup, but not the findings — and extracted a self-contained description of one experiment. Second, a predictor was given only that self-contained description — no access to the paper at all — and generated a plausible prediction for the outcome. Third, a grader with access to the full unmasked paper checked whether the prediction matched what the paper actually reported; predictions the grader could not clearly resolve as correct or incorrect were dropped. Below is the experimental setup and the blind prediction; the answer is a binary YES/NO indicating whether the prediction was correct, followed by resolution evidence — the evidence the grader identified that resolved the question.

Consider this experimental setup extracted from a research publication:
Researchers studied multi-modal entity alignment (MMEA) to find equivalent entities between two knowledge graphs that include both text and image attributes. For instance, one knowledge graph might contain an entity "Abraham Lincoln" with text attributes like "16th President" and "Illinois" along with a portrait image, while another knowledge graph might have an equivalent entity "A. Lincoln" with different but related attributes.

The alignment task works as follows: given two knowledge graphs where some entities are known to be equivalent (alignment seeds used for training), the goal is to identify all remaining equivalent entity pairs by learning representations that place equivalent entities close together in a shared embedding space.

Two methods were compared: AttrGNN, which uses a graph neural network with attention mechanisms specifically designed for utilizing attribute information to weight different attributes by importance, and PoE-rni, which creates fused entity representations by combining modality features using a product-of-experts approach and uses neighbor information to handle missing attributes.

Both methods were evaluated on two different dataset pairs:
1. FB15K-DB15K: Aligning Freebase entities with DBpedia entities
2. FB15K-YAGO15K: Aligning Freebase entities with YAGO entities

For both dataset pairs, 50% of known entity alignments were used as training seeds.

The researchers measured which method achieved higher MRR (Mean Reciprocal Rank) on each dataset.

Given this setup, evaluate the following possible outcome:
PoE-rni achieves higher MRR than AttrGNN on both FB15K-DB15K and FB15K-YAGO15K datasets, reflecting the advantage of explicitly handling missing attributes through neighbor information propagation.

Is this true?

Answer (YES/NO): NO